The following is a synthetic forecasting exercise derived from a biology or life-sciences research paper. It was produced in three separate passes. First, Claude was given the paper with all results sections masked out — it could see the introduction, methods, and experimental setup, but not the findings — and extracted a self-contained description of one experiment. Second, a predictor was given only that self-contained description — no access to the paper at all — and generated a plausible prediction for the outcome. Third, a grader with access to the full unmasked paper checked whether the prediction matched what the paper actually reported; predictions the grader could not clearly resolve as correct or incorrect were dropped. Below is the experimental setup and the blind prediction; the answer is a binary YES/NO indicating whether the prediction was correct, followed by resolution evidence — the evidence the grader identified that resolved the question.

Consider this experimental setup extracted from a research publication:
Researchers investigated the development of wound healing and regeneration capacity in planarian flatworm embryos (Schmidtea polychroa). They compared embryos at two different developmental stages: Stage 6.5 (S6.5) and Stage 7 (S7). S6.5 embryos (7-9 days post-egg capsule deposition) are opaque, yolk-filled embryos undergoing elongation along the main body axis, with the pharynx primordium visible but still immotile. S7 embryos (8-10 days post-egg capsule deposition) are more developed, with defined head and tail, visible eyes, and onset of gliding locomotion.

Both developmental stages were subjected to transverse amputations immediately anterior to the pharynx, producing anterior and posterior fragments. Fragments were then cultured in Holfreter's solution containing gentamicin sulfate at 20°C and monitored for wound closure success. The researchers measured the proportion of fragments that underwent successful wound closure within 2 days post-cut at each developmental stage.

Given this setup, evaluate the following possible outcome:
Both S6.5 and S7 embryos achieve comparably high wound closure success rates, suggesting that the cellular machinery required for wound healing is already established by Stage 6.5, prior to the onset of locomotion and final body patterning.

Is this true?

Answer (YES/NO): NO